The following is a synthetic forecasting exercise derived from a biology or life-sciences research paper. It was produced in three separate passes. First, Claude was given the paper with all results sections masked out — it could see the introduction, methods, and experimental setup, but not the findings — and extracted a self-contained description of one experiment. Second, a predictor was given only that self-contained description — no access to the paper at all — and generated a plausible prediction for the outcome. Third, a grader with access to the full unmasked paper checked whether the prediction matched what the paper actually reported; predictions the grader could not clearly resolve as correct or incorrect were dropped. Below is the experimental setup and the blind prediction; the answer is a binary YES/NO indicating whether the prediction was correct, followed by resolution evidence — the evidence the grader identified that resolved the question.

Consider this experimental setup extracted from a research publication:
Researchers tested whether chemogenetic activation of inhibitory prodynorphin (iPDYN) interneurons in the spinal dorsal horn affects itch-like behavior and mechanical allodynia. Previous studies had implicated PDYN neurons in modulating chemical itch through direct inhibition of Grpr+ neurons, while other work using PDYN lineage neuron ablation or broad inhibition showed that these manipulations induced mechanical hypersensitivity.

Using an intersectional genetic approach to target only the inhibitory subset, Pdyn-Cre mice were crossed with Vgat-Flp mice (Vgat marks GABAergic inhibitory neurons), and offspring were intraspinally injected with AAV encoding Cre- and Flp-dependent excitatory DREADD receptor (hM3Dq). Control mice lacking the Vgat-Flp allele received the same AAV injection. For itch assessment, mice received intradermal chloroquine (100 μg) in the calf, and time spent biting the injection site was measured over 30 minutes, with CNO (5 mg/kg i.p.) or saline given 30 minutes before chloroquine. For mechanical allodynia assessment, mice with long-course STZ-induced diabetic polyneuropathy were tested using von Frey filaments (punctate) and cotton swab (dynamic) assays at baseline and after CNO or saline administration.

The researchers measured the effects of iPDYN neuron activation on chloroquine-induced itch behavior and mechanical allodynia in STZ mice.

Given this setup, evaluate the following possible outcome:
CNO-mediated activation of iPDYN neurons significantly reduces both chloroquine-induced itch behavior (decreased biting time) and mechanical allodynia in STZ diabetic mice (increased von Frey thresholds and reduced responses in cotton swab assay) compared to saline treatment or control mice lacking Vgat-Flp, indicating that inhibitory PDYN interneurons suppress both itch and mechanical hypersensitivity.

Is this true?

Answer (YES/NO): YES